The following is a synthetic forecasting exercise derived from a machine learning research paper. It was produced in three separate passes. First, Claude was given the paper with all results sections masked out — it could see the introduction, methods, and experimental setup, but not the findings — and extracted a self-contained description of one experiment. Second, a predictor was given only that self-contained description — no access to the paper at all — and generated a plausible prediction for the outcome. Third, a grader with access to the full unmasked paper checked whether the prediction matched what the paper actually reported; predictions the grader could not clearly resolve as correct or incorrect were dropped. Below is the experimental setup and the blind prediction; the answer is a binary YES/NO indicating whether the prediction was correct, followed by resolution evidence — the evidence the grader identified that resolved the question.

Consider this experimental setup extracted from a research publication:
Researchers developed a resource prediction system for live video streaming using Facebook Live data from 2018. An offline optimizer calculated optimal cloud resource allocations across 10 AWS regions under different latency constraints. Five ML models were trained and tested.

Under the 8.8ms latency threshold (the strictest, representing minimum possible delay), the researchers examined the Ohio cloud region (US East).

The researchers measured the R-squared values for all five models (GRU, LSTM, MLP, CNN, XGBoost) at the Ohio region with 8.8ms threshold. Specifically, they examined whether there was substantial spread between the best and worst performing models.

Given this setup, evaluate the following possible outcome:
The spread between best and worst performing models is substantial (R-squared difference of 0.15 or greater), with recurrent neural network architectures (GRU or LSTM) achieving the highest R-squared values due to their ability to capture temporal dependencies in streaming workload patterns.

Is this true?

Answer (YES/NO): YES